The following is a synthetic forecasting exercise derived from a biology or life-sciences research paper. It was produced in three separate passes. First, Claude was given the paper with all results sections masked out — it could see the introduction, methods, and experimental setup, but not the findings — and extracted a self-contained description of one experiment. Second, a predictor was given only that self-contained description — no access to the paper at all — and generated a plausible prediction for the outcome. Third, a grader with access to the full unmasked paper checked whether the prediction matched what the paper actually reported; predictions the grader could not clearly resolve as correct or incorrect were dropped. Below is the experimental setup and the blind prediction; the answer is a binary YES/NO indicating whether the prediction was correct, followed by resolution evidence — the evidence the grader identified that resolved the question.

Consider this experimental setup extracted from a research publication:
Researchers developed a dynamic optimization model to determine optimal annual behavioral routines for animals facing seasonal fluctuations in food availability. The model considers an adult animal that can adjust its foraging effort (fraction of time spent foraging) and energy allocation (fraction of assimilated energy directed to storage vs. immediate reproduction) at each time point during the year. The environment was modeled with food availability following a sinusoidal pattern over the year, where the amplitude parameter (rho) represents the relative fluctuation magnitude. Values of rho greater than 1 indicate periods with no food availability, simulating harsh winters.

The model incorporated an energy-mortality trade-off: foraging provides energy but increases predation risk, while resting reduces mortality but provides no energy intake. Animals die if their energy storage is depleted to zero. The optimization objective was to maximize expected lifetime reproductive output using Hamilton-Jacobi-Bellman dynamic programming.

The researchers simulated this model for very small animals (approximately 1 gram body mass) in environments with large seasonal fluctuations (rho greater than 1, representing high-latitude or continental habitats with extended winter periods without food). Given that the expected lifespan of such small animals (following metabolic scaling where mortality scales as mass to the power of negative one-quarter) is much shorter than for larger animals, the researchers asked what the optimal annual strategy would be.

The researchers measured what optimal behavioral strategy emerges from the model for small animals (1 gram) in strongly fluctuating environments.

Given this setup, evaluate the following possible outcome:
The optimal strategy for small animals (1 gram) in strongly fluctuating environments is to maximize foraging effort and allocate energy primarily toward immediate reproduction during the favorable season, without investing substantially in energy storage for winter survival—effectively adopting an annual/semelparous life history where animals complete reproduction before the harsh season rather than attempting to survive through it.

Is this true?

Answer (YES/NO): YES